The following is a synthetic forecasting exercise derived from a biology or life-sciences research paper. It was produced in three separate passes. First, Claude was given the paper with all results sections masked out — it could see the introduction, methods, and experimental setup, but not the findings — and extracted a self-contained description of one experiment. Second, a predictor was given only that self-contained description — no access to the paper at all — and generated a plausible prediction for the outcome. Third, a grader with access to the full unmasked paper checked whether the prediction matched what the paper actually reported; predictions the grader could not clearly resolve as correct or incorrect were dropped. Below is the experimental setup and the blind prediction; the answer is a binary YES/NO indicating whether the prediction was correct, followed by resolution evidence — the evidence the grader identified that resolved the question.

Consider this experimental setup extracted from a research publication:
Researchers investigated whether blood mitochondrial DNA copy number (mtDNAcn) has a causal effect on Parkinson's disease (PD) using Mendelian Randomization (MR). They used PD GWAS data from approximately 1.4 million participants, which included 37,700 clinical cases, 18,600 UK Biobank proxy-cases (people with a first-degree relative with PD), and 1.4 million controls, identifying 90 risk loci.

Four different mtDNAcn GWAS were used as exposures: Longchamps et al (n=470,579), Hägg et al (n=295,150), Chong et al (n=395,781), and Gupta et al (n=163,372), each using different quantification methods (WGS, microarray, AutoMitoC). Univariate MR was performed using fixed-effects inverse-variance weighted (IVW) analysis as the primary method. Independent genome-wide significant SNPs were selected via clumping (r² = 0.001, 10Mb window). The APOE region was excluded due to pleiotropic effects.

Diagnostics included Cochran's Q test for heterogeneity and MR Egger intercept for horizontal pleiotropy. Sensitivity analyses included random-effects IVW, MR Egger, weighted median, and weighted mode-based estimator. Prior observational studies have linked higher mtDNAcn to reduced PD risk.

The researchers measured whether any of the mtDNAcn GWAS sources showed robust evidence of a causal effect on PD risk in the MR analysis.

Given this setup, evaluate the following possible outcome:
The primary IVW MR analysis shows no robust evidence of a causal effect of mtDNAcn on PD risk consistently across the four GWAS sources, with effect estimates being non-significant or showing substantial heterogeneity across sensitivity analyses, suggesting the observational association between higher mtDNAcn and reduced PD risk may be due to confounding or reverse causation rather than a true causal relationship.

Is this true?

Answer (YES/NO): NO